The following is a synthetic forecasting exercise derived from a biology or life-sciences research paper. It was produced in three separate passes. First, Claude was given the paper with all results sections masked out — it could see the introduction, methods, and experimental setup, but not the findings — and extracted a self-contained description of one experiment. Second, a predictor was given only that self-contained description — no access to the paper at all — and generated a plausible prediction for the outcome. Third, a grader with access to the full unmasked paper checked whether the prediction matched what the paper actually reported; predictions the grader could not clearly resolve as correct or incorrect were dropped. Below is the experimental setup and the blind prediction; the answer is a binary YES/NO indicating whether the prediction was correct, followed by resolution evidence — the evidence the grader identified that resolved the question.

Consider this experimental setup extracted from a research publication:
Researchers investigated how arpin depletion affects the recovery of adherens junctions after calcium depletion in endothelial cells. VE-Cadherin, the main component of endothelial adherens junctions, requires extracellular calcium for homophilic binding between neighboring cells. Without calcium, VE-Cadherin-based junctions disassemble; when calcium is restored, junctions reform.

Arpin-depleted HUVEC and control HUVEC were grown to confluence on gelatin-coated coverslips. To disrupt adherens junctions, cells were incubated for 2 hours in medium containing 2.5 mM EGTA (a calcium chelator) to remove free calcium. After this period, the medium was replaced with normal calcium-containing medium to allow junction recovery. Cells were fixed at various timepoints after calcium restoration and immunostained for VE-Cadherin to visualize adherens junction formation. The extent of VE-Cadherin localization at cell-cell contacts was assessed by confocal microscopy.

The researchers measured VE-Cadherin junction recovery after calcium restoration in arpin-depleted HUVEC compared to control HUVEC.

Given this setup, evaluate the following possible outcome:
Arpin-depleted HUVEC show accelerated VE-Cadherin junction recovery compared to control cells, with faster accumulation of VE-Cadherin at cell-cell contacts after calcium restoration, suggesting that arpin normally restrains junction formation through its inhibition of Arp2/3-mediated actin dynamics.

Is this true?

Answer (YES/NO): NO